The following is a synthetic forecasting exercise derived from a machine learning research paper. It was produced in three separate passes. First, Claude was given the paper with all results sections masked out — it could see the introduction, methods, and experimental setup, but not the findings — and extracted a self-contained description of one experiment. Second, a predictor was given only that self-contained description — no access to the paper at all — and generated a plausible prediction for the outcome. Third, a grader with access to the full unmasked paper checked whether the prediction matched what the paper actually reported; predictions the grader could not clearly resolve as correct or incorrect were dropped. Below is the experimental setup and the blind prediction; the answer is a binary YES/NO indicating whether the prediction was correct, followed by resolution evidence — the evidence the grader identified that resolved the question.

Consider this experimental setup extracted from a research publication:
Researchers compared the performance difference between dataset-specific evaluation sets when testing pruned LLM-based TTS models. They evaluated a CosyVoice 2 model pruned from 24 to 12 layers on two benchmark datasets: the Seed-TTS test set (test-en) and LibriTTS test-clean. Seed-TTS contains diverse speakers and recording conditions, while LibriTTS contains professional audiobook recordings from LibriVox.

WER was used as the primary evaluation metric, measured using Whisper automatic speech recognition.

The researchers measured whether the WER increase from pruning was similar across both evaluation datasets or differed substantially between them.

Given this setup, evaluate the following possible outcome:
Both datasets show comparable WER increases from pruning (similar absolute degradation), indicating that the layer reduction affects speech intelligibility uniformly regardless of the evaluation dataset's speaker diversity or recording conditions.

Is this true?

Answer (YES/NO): NO